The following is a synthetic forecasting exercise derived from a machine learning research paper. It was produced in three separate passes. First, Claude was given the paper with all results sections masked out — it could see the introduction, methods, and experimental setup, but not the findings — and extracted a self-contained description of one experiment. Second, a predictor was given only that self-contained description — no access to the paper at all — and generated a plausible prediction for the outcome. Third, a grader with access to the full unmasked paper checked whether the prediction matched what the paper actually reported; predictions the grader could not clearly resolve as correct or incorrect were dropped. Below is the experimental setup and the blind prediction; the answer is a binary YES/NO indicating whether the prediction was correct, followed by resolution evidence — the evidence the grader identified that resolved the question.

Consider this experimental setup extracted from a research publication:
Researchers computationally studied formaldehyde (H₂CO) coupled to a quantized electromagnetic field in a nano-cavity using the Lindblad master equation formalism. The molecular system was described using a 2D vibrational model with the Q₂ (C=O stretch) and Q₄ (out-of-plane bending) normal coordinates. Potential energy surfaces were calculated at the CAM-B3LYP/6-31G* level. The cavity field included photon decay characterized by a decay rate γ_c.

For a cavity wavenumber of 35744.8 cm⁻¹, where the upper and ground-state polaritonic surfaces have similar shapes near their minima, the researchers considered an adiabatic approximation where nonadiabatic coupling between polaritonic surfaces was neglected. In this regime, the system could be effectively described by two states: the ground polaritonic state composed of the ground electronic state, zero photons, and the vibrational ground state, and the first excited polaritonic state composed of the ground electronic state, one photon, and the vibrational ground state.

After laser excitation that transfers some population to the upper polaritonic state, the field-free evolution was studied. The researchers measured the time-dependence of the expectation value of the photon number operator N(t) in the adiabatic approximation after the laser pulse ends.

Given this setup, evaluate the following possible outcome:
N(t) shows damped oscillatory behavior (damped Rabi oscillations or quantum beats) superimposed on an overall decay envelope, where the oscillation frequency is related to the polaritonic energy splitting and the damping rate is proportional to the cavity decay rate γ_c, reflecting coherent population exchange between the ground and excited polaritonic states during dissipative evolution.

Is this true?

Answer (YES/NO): NO